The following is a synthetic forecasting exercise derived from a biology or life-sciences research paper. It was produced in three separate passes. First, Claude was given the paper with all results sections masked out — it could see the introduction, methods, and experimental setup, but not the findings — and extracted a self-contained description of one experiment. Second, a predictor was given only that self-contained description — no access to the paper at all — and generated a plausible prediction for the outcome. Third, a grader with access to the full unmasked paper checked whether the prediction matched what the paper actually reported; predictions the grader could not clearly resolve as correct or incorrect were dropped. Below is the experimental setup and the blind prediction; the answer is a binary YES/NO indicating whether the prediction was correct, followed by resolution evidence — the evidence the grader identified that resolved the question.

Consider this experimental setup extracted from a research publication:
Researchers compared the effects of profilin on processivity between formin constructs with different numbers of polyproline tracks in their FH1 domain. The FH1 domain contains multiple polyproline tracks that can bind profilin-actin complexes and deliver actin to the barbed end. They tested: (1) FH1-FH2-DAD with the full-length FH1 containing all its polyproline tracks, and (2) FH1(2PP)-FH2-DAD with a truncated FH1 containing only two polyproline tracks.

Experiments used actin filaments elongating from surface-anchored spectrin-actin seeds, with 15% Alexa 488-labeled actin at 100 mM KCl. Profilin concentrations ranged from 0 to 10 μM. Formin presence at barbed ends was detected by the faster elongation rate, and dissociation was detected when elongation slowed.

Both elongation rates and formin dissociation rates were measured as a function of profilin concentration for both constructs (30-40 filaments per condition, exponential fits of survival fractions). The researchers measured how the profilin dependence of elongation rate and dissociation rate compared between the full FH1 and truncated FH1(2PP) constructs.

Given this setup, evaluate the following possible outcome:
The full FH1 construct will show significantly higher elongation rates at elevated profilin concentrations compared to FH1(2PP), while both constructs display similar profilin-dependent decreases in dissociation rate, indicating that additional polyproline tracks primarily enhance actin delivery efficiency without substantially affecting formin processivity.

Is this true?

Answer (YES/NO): NO